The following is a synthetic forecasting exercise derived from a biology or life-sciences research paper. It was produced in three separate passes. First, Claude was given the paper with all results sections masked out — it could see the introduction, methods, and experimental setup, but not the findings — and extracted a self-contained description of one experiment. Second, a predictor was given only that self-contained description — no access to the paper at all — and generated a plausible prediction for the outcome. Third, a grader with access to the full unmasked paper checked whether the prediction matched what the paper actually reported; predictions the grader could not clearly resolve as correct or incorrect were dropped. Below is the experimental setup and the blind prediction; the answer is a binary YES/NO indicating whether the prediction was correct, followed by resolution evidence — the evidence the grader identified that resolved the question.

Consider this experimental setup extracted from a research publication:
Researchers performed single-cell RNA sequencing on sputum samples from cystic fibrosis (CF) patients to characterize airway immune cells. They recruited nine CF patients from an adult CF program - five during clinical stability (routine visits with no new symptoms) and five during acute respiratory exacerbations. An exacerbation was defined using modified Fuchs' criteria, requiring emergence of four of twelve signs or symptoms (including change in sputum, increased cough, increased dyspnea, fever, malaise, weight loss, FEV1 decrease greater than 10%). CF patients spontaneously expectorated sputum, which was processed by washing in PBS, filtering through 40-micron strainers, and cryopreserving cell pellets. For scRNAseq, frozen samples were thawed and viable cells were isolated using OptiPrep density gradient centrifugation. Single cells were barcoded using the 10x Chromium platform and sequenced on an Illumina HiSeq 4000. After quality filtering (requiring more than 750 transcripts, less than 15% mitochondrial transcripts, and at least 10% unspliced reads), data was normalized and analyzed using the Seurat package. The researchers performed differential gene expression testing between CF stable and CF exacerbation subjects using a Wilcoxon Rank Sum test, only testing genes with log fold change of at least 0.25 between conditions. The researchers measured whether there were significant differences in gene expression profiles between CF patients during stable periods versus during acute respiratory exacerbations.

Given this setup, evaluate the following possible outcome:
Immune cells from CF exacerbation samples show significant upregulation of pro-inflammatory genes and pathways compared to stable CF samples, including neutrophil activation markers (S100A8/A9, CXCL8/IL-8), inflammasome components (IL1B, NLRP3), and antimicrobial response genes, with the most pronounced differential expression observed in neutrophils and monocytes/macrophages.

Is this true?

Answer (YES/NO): NO